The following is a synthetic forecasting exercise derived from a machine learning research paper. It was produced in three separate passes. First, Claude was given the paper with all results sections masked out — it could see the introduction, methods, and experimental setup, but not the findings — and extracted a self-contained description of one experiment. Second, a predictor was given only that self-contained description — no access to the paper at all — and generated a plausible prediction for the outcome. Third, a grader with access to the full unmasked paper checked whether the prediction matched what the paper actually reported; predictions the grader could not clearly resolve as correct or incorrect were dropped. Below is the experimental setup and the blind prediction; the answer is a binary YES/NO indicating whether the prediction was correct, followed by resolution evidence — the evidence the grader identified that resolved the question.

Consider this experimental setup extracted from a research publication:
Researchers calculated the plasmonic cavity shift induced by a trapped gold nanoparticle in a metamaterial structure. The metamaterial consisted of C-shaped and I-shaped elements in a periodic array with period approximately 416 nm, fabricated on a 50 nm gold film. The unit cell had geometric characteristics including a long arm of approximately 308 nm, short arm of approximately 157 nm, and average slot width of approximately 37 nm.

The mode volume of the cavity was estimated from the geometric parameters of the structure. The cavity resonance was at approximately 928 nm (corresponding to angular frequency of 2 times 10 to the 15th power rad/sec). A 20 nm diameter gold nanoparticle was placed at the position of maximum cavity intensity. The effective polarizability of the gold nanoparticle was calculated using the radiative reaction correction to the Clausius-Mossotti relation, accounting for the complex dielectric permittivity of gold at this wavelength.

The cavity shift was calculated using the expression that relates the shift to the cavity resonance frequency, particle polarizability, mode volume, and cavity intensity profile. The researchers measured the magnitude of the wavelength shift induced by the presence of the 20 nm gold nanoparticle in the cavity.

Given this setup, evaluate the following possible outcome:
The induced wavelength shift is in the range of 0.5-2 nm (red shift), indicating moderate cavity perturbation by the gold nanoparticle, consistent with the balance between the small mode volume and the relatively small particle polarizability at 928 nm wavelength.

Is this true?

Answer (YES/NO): NO